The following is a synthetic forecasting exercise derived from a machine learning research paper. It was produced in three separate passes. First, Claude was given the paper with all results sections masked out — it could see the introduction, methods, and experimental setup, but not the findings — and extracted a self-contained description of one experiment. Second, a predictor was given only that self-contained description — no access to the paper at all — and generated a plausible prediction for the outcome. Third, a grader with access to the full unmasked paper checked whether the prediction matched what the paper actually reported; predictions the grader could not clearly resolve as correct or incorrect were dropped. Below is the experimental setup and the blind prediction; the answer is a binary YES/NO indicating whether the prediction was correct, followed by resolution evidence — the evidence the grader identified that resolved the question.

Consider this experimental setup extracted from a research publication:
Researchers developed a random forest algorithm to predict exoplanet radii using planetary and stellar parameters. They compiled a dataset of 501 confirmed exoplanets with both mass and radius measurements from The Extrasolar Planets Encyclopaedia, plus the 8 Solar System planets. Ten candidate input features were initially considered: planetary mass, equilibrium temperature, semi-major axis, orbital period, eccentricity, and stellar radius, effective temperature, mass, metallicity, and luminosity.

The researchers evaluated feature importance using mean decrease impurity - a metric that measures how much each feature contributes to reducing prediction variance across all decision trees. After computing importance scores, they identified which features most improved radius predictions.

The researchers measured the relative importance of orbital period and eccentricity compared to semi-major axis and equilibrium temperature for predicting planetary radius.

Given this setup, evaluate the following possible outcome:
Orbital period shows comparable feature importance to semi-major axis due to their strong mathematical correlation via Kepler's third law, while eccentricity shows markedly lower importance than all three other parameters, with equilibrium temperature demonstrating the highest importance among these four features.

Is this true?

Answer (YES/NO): NO